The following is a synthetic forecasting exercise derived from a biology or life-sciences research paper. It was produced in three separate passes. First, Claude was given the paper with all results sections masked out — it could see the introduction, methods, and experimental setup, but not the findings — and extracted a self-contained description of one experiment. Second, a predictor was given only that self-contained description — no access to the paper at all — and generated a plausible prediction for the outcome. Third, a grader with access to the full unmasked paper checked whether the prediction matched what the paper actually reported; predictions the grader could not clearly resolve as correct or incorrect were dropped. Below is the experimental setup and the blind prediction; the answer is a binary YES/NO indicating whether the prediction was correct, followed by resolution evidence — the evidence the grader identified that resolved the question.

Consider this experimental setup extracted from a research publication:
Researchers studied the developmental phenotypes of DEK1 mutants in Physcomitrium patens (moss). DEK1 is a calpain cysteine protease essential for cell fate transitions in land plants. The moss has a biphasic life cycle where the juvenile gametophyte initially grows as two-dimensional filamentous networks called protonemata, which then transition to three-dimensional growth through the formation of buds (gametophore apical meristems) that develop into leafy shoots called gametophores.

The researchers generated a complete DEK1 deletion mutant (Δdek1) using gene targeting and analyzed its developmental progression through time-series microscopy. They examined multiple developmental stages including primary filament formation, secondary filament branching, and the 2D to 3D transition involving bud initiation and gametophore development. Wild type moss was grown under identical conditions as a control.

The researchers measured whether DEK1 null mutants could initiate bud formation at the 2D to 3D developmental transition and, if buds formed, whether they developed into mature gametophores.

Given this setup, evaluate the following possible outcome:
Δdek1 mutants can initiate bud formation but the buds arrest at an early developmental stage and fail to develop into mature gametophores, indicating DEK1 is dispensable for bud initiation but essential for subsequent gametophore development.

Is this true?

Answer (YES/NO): NO